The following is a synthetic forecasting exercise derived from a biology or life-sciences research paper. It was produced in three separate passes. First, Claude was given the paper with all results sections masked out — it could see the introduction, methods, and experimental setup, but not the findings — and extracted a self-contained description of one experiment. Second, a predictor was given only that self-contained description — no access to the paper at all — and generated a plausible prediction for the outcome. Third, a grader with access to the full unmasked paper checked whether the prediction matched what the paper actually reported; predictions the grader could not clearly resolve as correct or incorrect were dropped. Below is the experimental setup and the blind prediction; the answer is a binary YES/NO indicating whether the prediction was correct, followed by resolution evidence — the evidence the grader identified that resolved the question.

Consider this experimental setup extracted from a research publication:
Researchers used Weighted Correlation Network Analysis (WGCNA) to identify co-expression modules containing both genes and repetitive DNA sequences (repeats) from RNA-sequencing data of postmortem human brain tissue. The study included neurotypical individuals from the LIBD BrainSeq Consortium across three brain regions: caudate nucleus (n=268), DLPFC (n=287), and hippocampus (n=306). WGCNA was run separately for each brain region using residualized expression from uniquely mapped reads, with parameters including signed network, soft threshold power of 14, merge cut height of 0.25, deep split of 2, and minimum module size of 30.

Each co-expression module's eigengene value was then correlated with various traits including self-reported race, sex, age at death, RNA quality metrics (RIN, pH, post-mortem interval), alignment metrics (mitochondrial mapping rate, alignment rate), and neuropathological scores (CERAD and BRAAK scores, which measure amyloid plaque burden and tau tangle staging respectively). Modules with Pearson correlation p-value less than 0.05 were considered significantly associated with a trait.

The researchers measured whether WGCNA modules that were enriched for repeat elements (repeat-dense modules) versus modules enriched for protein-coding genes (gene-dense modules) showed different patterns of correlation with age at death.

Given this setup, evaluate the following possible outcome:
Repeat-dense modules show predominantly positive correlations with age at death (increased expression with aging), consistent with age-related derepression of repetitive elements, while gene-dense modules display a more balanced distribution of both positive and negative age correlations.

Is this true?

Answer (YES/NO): NO